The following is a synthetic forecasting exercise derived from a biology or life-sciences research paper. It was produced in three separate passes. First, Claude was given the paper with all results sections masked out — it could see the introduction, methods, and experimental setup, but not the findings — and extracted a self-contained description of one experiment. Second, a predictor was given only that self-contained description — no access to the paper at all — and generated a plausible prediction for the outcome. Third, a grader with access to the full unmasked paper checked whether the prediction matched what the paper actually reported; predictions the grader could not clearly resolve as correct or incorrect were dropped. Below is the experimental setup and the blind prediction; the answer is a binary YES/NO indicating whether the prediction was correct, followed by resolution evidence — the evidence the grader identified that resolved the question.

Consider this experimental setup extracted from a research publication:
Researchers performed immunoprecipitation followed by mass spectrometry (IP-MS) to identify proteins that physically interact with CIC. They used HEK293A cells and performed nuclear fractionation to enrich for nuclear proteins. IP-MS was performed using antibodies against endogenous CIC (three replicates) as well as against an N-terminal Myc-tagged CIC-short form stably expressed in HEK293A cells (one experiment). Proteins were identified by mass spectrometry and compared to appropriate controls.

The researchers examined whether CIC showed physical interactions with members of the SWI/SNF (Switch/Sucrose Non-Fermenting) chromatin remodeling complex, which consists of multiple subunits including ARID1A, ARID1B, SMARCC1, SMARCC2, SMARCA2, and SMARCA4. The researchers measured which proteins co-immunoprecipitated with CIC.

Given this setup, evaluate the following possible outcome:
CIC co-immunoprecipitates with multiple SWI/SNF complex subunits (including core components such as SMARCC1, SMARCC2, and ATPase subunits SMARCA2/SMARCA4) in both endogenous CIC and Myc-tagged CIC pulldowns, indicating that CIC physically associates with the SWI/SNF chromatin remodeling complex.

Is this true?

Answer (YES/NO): YES